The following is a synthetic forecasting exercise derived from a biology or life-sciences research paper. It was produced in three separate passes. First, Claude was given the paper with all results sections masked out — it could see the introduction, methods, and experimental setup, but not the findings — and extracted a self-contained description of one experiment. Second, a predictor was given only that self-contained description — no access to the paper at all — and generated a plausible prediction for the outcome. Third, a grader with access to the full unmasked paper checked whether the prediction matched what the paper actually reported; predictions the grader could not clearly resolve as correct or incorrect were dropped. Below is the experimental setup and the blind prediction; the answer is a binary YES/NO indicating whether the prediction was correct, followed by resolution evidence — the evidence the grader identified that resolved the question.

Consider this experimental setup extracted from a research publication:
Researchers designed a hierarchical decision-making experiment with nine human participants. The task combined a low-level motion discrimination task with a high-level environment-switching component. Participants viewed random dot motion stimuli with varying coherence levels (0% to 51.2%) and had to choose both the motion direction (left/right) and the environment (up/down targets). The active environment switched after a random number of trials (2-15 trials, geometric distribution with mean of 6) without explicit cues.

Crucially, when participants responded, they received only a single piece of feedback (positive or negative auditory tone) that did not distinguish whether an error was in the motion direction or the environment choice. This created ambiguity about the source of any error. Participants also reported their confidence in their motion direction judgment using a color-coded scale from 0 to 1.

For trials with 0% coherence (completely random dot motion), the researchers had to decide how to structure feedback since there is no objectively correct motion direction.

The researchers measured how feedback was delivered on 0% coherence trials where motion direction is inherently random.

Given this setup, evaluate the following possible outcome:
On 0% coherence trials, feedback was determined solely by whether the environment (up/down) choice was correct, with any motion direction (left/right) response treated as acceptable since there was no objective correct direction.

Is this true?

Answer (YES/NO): NO